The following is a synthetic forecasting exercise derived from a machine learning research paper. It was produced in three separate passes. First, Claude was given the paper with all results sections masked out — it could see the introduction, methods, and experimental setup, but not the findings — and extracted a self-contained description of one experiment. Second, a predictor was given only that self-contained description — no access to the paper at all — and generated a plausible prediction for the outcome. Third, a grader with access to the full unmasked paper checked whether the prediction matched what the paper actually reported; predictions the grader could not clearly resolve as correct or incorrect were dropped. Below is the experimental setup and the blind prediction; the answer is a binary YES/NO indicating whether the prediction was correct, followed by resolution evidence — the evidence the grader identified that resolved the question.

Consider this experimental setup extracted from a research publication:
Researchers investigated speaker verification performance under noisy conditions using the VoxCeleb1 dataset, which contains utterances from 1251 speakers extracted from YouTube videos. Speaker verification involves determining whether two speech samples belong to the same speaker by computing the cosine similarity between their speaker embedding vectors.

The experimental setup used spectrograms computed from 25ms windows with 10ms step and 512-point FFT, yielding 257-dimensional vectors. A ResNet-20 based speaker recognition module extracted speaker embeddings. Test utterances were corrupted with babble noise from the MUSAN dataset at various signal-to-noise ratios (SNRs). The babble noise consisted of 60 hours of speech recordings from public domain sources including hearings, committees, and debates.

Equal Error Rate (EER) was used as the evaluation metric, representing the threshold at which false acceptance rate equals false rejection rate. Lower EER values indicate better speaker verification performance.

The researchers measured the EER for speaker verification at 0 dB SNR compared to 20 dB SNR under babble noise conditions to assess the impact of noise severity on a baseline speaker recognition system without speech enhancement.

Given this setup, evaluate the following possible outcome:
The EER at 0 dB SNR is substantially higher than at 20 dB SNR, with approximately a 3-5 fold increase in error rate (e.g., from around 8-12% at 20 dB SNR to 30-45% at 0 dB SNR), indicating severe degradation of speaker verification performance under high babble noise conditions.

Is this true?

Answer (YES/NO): YES